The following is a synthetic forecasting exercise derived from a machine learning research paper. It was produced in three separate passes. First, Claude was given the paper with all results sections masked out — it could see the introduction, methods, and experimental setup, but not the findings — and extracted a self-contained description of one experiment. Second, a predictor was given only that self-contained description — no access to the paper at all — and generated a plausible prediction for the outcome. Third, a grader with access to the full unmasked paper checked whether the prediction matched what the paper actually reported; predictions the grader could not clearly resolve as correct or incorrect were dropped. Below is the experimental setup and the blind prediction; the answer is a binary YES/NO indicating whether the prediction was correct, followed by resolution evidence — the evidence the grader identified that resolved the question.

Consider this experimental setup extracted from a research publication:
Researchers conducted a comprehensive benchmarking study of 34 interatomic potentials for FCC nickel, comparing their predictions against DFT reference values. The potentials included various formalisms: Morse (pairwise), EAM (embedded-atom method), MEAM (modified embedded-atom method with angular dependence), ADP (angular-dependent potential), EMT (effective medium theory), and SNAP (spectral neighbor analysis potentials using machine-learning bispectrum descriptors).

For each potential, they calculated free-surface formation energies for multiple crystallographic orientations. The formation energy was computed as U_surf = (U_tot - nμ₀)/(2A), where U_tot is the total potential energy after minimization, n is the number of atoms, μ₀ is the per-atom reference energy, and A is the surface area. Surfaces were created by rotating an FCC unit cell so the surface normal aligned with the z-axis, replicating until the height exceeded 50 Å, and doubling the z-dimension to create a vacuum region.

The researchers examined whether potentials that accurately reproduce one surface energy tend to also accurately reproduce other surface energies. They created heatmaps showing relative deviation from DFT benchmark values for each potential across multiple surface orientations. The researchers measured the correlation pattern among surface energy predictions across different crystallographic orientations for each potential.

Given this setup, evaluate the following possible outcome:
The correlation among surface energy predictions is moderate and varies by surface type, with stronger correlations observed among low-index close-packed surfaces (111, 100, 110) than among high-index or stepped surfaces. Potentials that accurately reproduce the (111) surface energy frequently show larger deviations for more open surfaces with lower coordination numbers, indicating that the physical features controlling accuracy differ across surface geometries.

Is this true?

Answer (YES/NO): NO